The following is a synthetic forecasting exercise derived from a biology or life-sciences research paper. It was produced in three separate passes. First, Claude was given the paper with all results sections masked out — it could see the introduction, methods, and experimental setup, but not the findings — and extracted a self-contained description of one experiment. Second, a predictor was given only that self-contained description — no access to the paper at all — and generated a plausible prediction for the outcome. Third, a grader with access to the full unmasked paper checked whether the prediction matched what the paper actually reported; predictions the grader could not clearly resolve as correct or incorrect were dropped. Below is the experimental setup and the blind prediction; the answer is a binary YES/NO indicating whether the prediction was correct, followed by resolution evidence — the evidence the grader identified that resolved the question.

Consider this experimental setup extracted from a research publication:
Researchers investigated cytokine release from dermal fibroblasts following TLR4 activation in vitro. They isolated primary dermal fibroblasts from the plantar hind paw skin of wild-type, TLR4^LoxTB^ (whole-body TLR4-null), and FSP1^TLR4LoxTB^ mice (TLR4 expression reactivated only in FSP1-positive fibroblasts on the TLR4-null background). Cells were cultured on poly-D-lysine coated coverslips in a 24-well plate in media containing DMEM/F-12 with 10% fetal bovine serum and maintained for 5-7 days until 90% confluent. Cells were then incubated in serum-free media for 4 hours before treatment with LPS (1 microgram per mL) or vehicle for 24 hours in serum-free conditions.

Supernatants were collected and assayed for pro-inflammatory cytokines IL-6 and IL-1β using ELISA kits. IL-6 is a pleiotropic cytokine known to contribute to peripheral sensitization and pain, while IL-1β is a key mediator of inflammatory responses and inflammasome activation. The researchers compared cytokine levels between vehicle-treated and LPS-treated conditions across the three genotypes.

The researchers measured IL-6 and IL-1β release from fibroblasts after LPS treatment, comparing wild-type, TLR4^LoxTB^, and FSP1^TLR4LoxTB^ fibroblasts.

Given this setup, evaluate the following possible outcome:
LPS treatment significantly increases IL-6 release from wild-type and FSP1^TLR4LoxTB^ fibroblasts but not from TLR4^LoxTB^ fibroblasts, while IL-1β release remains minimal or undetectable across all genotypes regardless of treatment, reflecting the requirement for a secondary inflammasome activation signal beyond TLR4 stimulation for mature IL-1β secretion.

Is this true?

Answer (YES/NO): NO